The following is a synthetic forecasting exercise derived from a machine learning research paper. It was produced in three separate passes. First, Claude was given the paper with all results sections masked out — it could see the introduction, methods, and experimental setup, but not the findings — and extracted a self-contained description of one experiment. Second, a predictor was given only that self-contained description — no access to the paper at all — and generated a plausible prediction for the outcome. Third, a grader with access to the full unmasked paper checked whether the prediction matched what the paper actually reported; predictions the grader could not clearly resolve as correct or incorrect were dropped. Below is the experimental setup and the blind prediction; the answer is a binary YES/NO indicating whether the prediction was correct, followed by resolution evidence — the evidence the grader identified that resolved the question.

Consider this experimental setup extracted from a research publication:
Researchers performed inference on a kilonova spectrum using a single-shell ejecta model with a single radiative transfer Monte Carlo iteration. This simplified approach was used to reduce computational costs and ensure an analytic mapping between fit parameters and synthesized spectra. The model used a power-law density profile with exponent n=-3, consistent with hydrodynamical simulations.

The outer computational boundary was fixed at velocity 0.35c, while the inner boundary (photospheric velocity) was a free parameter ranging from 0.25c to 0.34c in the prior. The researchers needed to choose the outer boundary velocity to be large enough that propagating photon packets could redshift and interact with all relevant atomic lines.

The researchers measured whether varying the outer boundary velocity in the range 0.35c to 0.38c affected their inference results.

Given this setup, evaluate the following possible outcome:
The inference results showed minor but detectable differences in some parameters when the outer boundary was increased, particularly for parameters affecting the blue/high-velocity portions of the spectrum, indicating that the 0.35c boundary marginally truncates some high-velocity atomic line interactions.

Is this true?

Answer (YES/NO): NO